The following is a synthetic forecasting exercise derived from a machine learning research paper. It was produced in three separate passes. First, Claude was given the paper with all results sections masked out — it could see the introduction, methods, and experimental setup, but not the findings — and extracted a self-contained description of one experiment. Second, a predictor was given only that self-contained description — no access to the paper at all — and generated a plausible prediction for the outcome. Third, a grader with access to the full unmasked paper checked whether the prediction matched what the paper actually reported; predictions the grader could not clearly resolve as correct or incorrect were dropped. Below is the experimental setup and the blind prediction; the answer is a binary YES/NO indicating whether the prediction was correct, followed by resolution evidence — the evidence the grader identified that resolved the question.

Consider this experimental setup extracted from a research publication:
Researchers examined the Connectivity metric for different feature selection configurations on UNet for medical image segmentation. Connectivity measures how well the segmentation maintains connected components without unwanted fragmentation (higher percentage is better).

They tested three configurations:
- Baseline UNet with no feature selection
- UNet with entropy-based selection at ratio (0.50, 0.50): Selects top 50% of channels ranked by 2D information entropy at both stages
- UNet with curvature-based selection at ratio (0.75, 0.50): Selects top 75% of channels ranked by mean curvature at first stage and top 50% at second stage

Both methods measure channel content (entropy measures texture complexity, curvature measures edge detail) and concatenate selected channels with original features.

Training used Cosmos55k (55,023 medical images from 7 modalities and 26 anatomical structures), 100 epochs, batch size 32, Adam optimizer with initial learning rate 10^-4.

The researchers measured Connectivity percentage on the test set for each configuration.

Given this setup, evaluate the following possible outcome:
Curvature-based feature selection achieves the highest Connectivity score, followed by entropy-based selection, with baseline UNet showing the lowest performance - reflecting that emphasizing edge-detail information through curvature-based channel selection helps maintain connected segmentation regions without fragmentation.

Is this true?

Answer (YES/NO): NO